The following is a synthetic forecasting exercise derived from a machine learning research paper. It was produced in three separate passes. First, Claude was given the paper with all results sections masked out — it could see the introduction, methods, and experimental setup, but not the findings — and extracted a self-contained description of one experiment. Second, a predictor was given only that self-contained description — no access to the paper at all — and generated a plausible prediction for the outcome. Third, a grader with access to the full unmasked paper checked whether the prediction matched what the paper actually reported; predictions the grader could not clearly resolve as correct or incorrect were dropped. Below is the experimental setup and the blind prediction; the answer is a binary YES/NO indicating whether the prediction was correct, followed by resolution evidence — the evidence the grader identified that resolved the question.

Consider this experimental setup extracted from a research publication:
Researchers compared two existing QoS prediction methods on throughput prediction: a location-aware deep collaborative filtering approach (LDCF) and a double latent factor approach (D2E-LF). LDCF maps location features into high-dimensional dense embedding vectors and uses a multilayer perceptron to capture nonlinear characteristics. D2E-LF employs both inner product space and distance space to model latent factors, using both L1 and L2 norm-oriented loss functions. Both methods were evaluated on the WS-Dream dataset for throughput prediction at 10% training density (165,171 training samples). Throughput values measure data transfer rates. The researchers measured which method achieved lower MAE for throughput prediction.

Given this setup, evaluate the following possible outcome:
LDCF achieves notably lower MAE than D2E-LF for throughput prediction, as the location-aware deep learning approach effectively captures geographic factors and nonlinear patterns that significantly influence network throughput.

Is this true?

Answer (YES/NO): YES